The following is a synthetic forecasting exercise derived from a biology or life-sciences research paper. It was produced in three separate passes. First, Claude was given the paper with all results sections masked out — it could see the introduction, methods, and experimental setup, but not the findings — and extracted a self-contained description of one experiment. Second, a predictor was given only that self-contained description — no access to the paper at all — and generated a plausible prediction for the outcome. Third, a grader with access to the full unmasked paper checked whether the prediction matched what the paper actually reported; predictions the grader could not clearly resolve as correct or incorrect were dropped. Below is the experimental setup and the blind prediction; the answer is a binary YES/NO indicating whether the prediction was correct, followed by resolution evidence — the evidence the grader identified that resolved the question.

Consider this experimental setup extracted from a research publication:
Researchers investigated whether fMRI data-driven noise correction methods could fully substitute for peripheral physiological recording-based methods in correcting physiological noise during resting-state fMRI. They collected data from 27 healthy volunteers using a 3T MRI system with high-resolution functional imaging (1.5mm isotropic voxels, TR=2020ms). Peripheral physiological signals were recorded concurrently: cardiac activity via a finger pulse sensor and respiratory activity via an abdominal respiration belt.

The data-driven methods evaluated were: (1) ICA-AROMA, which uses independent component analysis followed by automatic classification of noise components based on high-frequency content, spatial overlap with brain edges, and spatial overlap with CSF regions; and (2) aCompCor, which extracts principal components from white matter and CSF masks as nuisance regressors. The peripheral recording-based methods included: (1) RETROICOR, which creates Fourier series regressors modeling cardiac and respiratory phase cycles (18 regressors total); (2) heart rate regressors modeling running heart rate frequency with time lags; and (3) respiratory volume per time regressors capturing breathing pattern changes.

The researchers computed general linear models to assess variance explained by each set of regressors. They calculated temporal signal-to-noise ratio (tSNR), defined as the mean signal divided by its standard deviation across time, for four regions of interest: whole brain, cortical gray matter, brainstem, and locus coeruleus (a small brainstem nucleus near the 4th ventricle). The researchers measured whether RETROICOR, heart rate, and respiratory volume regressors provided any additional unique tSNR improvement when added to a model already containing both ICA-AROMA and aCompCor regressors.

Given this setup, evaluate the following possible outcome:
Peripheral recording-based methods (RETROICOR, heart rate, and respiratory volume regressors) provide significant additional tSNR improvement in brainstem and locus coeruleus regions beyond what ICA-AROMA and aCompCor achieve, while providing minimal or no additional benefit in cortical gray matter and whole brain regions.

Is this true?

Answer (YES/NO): NO